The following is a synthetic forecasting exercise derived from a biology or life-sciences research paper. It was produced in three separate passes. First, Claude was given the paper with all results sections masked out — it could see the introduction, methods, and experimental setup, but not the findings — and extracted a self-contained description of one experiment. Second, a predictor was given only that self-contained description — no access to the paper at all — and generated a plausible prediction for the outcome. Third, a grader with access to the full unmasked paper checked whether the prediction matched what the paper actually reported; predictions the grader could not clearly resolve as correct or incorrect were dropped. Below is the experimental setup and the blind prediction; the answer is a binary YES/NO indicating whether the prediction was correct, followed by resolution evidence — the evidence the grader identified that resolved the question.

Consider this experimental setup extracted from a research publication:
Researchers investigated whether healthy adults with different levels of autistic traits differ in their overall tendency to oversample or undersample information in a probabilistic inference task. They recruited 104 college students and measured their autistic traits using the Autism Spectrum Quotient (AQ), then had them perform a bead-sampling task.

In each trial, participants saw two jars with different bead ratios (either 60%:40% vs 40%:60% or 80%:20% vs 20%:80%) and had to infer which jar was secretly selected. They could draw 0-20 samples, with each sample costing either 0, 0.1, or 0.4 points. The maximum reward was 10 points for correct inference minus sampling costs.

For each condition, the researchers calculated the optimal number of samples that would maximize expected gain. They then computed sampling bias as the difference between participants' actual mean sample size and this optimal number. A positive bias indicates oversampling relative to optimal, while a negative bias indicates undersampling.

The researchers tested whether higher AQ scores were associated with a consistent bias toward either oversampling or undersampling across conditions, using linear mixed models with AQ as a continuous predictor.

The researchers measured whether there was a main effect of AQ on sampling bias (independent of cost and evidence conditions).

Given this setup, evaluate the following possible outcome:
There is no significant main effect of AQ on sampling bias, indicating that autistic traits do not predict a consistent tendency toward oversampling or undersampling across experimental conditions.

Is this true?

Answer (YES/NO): YES